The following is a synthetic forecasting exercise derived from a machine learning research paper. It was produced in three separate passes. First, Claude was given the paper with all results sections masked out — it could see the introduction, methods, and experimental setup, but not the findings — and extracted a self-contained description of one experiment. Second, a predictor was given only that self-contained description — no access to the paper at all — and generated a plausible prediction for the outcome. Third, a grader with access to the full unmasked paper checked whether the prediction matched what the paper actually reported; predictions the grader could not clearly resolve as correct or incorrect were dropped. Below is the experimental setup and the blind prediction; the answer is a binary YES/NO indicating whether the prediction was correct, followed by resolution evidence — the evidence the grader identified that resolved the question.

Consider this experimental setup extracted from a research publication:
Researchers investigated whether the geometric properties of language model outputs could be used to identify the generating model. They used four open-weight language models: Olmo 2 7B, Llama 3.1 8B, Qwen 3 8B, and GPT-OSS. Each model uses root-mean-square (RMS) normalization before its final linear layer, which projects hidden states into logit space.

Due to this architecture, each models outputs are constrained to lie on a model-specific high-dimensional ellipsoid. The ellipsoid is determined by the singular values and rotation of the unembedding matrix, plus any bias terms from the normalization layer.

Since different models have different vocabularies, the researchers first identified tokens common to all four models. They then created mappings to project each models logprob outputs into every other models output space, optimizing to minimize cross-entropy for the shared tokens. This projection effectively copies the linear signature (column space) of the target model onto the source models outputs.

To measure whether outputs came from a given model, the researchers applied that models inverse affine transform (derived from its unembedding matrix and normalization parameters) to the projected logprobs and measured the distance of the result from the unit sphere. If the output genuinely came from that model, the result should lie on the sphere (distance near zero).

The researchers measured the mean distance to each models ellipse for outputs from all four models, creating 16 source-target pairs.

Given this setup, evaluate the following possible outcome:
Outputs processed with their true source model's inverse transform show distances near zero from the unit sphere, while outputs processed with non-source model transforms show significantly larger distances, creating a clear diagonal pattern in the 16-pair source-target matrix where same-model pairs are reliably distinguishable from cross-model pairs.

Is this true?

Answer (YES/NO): YES